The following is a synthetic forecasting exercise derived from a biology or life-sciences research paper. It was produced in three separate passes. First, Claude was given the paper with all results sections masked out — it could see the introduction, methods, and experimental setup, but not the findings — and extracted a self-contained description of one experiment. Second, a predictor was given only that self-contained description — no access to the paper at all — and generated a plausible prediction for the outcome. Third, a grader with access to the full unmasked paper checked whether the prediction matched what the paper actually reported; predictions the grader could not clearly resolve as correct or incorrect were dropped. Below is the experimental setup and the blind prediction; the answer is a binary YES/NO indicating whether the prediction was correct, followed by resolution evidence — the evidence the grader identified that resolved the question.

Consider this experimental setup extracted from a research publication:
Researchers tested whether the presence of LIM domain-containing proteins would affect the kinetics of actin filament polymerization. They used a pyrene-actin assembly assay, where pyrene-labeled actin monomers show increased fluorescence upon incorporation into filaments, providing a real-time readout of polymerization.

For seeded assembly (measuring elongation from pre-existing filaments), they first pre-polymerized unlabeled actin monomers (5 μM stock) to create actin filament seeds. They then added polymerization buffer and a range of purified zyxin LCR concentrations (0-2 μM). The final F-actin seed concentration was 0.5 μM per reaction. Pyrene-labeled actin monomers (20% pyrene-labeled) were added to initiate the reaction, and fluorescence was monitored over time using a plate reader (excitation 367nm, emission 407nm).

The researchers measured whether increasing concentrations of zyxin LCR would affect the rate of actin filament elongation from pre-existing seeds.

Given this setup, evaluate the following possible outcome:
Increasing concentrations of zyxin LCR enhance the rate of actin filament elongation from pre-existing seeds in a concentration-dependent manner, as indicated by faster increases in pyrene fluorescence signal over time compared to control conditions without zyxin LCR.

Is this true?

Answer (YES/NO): NO